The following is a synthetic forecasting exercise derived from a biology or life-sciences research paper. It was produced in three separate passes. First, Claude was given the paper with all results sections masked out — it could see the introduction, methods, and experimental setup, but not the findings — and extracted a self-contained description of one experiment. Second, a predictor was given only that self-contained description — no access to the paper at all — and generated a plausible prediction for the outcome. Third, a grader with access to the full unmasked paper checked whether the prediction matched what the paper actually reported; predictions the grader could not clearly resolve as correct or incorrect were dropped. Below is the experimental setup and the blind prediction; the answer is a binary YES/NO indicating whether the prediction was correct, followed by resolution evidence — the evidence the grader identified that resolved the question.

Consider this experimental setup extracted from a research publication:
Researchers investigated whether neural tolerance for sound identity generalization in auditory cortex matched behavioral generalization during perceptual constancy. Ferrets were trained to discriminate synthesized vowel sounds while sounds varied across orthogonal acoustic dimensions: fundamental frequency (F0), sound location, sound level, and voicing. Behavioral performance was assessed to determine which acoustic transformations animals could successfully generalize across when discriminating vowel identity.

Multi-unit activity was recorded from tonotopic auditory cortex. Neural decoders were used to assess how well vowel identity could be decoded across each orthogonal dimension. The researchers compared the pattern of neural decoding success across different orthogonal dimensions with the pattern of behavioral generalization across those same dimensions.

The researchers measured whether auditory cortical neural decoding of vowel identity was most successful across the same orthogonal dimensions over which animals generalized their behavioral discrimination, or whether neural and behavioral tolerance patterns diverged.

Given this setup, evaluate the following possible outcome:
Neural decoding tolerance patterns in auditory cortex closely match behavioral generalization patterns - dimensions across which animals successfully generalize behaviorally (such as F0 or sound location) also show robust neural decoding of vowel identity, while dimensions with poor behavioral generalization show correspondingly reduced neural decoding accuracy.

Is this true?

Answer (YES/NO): YES